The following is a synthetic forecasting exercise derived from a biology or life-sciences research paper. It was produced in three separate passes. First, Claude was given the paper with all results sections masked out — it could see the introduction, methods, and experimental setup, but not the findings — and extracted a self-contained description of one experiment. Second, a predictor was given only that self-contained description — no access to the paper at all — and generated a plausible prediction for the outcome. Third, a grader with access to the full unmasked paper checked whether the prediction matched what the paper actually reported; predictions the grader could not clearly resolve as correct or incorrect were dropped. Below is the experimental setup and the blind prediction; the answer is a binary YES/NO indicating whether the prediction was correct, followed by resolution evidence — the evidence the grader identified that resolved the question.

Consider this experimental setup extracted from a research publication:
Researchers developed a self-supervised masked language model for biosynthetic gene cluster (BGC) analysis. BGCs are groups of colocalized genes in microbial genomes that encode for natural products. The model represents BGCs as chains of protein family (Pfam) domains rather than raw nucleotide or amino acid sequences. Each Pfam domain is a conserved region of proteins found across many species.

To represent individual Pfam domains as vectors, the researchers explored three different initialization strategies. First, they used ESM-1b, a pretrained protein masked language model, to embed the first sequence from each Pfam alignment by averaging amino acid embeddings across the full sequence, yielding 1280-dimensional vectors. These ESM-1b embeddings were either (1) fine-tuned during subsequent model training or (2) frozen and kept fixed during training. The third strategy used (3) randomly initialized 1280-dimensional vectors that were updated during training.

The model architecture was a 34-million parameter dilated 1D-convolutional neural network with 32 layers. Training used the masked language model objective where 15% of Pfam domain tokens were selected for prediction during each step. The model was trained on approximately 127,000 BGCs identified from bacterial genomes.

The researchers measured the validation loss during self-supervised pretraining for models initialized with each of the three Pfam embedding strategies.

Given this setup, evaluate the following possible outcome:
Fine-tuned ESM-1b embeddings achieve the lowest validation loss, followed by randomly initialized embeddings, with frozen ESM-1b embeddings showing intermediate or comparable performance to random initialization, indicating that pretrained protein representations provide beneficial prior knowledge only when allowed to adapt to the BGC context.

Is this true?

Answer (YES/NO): NO